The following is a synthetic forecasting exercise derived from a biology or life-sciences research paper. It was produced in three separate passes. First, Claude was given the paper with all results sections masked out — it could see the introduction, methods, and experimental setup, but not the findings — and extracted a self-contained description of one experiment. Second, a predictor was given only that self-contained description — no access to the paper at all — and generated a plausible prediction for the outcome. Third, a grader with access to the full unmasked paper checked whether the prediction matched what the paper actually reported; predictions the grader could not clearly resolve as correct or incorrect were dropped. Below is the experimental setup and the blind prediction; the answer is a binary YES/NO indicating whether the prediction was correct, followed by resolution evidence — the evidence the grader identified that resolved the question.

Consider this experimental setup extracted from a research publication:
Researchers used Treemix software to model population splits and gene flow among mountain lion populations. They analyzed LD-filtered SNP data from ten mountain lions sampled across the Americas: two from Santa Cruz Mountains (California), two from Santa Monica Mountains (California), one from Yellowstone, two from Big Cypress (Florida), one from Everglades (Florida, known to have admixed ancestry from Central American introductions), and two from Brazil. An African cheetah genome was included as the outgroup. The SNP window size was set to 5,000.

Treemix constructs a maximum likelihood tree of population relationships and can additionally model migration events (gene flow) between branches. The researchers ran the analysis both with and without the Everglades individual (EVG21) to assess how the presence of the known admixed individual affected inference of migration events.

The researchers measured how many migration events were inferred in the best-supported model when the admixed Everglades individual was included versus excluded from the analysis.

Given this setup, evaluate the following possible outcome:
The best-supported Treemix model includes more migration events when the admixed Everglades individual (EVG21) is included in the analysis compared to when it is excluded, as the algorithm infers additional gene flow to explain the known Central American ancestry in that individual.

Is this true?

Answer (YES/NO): YES